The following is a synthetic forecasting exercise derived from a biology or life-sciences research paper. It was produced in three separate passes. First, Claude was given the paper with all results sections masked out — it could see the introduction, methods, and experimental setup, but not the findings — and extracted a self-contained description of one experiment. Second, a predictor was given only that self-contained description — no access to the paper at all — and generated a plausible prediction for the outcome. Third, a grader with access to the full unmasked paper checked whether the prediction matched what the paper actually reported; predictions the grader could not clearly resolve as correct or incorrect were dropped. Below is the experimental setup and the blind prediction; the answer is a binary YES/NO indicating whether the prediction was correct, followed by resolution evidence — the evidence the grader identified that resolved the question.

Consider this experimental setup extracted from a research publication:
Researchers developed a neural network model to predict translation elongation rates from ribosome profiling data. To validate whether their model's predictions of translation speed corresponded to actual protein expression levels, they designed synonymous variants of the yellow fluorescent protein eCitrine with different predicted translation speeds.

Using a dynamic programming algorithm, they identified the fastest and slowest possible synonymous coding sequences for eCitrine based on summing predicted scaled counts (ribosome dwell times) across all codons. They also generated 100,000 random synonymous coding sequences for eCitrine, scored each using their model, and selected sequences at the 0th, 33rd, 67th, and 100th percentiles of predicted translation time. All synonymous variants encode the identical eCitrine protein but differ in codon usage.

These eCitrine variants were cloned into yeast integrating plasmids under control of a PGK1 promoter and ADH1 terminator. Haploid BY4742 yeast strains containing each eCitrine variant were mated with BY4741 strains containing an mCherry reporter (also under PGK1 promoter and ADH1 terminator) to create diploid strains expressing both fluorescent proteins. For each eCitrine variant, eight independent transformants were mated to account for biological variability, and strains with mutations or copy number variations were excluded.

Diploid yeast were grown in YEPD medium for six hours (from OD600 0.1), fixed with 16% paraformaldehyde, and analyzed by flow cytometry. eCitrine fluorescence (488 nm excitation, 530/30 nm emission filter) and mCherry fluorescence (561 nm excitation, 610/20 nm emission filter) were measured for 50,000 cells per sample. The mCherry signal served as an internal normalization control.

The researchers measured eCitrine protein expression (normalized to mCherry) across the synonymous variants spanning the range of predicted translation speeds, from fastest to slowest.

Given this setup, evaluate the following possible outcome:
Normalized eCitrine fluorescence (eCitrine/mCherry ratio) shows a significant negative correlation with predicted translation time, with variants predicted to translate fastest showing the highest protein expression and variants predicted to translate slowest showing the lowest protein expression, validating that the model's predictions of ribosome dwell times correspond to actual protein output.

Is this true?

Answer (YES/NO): YES